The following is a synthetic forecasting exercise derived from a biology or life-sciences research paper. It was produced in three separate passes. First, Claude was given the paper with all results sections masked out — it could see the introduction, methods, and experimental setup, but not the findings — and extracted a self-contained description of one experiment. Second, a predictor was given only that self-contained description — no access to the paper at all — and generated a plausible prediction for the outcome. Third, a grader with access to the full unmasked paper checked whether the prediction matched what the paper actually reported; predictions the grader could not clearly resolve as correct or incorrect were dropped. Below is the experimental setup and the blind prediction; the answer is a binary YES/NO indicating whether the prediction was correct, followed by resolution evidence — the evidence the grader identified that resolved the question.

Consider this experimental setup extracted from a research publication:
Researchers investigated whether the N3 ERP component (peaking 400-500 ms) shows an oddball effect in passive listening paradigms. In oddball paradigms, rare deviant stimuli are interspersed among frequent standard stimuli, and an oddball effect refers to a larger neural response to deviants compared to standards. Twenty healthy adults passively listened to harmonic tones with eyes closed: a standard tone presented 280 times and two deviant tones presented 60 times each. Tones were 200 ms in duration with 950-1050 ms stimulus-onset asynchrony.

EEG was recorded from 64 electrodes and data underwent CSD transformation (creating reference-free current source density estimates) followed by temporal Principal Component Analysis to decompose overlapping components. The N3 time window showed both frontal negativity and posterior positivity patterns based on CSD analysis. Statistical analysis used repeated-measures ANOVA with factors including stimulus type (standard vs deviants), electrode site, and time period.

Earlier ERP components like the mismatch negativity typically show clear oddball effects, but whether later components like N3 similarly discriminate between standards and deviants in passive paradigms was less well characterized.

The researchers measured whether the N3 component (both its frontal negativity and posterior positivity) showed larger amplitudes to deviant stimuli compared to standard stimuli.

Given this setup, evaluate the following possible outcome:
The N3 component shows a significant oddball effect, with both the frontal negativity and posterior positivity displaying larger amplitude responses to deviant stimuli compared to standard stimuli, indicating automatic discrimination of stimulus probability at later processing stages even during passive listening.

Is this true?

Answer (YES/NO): YES